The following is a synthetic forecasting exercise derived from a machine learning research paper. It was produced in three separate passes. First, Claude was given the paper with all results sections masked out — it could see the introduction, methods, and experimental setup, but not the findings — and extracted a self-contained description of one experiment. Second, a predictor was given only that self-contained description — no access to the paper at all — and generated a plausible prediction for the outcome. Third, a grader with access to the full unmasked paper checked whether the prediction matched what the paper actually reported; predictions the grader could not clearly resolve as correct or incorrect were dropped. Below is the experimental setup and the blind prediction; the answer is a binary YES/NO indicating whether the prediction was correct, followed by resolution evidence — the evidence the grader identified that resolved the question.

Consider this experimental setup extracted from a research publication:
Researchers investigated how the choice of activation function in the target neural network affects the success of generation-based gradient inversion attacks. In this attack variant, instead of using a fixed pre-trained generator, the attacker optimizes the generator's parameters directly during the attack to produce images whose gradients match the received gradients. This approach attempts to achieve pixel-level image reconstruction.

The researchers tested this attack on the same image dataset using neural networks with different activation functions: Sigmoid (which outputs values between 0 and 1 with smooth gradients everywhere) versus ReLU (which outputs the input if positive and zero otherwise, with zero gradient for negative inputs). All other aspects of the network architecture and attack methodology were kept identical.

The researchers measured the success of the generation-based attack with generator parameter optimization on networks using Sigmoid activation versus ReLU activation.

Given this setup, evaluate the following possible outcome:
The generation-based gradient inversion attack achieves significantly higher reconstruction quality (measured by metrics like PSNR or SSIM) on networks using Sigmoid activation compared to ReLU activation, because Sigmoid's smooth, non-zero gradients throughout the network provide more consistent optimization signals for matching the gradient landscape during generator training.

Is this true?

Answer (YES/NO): YES